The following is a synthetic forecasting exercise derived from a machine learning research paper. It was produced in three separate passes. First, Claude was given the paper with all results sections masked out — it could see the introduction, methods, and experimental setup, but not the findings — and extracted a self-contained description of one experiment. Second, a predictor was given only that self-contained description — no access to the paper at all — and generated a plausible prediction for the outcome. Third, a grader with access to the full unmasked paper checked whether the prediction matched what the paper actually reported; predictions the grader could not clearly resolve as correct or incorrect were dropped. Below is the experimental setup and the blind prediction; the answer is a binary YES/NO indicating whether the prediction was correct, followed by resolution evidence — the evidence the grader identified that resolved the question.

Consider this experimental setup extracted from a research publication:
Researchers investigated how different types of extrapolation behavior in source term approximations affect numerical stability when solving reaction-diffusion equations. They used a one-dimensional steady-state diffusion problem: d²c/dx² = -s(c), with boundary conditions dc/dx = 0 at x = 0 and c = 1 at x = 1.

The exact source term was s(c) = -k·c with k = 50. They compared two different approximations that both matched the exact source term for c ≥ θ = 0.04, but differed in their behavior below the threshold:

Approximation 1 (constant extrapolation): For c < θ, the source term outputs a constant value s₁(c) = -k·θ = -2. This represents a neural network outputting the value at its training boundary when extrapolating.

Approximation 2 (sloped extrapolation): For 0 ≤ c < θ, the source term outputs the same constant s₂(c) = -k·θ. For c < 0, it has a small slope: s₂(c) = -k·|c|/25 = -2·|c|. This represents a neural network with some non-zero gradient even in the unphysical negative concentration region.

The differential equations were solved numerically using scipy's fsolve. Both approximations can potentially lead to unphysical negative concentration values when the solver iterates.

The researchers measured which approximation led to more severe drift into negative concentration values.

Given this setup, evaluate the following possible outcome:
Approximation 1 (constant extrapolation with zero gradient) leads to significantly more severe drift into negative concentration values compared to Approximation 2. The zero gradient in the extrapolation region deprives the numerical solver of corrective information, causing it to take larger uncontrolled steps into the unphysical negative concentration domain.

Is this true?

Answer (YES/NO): NO